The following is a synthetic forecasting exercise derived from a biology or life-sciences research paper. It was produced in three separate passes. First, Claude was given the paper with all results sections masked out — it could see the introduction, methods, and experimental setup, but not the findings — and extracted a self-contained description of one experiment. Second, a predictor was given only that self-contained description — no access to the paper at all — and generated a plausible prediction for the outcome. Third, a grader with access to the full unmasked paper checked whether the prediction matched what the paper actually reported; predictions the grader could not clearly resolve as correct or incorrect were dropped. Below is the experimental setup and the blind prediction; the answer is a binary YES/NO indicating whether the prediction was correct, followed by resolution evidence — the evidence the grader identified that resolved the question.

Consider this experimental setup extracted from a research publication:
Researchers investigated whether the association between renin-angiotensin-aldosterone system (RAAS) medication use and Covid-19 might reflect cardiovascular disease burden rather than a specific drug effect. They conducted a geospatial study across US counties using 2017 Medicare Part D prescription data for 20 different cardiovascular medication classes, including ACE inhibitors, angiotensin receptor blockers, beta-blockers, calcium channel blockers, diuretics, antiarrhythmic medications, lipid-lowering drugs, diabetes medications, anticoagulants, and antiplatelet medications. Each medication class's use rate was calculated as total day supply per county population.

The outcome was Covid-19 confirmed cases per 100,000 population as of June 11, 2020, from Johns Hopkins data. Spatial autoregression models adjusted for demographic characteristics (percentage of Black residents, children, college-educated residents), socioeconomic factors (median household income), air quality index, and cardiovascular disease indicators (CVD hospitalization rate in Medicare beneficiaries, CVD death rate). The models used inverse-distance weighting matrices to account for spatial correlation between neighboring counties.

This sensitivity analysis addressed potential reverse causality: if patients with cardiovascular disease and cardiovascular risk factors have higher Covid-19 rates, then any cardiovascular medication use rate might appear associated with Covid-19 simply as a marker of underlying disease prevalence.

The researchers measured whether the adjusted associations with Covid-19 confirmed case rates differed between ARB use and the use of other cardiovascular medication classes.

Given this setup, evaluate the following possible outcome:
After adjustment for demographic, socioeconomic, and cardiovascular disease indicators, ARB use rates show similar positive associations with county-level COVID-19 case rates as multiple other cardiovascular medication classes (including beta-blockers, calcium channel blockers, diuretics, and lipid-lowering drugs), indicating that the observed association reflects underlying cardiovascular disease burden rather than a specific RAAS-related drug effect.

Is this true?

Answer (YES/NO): NO